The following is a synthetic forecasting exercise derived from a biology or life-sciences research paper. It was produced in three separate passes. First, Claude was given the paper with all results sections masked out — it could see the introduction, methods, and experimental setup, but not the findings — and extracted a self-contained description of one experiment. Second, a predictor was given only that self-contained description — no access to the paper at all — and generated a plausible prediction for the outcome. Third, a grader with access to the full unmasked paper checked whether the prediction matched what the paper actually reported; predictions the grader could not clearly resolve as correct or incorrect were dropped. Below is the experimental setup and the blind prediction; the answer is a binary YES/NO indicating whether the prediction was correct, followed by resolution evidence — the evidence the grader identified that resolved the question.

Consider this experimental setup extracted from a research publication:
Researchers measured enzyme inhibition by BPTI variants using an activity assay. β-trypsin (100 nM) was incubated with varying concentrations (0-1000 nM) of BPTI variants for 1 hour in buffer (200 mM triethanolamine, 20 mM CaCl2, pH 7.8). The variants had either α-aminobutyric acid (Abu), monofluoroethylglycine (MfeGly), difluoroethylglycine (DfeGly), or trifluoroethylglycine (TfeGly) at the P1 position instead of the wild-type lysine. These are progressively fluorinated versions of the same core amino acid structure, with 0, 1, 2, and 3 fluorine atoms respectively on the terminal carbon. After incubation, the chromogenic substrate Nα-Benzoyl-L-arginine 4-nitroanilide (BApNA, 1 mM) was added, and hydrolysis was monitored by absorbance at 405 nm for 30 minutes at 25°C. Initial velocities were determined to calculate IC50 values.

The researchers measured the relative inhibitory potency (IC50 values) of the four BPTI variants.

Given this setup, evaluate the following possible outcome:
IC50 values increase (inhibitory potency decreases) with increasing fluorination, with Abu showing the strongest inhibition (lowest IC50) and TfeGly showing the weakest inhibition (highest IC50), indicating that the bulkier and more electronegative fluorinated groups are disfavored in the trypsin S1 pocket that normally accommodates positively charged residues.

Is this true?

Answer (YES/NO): NO